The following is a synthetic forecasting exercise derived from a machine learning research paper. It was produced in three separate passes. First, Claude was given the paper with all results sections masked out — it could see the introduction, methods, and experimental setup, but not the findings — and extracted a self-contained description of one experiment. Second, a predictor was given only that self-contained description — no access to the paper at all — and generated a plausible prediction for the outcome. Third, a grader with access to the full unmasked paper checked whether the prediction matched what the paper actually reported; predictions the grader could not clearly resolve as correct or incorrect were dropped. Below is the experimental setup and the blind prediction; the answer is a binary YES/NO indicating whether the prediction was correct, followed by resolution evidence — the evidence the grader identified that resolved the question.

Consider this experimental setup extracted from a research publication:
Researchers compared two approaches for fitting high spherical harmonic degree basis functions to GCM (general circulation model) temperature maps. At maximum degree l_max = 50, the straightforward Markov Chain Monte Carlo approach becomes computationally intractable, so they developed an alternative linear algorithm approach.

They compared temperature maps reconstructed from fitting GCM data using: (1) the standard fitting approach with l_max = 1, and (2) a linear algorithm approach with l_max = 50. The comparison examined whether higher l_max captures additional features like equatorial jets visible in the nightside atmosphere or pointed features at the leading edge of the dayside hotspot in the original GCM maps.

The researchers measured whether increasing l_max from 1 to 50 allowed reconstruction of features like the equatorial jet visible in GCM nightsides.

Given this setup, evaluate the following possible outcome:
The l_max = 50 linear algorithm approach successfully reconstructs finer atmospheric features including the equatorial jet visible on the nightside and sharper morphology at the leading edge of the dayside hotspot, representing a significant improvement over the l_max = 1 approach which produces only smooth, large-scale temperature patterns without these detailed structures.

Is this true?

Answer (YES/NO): NO